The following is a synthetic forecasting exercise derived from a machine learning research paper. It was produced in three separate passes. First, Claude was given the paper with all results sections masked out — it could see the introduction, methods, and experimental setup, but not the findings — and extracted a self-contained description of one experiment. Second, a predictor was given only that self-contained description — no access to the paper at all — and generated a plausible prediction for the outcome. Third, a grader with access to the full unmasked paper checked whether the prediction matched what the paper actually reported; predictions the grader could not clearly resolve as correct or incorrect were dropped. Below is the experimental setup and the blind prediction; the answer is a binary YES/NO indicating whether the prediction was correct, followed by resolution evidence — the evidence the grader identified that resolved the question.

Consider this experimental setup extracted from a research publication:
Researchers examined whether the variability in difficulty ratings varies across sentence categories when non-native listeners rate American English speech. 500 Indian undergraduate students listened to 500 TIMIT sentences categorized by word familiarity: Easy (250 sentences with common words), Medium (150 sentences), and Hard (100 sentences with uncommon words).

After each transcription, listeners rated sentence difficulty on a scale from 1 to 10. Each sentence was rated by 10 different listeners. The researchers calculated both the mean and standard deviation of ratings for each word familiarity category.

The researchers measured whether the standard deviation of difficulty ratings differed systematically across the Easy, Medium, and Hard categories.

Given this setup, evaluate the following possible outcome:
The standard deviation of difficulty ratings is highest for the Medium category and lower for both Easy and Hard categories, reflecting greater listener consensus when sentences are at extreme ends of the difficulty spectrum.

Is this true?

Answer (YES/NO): YES